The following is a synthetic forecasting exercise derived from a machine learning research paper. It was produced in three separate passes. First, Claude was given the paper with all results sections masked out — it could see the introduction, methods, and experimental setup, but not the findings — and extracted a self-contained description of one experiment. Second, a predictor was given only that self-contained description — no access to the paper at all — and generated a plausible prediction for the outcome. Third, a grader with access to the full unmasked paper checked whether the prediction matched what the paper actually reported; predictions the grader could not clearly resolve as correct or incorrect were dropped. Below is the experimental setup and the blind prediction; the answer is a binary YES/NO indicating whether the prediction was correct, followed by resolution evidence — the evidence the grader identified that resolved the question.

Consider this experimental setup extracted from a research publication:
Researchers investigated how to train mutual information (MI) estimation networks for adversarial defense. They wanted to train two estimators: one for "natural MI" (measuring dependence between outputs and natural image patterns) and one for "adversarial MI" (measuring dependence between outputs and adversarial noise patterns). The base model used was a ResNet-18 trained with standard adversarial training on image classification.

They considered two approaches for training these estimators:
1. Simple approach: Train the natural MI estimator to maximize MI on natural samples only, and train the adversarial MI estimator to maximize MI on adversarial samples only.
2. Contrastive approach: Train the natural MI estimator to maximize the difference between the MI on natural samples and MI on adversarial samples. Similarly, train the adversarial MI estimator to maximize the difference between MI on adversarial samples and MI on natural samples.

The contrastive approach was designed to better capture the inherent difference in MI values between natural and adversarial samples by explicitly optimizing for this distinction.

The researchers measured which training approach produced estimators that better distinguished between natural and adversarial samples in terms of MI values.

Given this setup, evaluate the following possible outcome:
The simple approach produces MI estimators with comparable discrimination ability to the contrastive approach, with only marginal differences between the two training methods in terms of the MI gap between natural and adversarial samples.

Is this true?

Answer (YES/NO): NO